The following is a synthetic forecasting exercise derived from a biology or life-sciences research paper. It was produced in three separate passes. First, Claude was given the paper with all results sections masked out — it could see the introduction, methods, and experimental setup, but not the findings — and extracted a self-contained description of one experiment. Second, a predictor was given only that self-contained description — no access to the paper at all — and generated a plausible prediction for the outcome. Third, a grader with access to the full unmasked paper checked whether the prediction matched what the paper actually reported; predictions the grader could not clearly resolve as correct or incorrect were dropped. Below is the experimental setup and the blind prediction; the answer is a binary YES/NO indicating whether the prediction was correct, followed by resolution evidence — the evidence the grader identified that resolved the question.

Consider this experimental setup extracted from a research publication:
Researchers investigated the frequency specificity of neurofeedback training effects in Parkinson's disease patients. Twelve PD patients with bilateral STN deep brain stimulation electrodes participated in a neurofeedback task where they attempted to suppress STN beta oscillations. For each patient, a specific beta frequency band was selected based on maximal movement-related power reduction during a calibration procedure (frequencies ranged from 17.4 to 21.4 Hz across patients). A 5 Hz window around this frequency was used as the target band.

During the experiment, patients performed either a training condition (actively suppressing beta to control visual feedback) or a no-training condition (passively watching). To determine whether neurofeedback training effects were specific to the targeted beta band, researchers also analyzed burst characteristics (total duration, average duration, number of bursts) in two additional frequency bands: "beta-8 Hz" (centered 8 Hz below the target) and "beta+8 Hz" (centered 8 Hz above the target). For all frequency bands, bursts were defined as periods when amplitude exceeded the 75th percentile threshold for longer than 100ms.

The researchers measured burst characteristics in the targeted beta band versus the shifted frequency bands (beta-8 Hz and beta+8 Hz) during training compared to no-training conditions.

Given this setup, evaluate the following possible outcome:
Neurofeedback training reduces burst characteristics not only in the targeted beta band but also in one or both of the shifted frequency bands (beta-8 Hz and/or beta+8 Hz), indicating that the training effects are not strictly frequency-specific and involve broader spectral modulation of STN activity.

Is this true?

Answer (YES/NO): NO